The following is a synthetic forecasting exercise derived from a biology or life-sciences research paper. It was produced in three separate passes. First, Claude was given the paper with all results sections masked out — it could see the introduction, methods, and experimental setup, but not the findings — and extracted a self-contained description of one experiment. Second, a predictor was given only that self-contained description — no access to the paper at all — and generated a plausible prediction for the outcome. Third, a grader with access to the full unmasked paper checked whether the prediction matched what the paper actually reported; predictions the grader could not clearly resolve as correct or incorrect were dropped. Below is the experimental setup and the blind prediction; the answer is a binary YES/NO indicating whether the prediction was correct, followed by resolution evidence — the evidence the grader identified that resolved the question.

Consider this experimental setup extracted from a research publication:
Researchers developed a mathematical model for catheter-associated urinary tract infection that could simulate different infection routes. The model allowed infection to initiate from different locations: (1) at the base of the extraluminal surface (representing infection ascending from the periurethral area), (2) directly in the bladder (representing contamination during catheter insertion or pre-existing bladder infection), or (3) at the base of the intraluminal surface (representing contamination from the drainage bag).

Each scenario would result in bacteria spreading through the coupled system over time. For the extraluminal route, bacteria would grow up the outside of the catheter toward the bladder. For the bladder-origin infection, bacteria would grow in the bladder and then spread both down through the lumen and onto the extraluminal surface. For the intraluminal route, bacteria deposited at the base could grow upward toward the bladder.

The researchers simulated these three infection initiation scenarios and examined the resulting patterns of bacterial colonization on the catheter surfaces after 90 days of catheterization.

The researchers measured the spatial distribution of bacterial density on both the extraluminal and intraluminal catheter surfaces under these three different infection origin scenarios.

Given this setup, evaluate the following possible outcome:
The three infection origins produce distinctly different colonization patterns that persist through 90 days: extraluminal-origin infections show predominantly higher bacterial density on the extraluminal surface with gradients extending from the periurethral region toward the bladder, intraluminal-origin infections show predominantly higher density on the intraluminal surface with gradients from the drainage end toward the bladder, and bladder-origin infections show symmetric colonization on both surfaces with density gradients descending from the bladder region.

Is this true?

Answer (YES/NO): NO